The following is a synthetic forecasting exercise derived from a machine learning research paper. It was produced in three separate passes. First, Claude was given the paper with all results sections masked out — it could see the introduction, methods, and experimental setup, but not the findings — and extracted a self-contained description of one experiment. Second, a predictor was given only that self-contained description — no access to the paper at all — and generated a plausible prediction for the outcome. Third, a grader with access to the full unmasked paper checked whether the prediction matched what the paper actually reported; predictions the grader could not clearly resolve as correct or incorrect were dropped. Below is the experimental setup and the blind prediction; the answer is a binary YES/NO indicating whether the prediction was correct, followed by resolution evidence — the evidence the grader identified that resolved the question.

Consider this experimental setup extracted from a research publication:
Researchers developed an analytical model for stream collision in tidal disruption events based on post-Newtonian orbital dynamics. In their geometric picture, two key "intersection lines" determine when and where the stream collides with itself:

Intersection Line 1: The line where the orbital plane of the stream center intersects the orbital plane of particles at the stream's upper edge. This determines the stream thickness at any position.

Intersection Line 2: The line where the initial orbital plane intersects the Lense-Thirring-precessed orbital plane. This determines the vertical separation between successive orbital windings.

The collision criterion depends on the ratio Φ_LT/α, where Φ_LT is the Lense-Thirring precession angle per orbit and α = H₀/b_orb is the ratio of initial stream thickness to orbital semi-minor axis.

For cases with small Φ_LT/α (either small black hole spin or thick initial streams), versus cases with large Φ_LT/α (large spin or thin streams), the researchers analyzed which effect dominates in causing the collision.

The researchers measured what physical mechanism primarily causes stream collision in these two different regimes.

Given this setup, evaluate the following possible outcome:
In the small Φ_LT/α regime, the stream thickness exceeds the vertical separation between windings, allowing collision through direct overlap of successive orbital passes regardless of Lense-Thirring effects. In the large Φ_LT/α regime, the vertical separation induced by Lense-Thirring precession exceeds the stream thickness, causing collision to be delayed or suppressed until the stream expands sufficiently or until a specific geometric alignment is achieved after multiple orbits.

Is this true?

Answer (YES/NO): NO